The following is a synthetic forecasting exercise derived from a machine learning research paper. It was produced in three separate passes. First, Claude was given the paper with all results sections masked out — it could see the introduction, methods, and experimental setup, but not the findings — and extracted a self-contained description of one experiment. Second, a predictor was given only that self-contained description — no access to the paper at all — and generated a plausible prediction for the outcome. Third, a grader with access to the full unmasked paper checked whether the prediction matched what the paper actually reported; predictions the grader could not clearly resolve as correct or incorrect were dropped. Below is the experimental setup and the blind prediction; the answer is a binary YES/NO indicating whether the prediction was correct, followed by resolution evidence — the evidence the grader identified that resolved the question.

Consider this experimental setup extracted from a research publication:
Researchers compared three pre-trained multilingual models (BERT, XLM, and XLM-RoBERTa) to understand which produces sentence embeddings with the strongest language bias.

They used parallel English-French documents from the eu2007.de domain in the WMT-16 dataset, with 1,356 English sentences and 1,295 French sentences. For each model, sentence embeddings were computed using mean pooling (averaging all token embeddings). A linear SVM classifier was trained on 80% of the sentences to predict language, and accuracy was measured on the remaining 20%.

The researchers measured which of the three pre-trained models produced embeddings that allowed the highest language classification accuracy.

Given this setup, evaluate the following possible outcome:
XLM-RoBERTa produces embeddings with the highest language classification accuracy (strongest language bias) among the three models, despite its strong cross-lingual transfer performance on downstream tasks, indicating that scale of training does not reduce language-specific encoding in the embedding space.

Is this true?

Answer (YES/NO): NO